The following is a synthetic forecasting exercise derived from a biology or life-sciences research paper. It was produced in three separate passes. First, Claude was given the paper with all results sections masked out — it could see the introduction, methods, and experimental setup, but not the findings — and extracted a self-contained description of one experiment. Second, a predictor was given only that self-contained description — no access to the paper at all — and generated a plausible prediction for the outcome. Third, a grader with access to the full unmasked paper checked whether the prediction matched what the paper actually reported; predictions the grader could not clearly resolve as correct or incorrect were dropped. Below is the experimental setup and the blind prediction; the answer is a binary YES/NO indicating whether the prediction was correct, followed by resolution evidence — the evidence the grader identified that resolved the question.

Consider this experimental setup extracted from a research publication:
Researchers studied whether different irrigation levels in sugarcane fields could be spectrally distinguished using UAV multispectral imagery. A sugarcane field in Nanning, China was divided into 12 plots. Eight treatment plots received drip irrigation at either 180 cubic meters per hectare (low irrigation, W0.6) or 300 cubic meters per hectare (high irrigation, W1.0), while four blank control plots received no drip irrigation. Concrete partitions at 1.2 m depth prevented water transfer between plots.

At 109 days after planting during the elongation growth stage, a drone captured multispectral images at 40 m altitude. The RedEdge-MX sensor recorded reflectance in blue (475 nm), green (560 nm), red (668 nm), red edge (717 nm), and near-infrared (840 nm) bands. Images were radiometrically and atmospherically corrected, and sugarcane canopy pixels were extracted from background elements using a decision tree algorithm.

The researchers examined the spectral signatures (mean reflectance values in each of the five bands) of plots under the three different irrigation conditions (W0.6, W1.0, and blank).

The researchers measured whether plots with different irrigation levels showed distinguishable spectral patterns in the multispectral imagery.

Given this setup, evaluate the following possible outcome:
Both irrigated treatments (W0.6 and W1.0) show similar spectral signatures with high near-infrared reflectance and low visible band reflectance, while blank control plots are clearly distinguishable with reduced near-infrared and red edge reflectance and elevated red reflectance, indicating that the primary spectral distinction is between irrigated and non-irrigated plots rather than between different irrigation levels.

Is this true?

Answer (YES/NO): NO